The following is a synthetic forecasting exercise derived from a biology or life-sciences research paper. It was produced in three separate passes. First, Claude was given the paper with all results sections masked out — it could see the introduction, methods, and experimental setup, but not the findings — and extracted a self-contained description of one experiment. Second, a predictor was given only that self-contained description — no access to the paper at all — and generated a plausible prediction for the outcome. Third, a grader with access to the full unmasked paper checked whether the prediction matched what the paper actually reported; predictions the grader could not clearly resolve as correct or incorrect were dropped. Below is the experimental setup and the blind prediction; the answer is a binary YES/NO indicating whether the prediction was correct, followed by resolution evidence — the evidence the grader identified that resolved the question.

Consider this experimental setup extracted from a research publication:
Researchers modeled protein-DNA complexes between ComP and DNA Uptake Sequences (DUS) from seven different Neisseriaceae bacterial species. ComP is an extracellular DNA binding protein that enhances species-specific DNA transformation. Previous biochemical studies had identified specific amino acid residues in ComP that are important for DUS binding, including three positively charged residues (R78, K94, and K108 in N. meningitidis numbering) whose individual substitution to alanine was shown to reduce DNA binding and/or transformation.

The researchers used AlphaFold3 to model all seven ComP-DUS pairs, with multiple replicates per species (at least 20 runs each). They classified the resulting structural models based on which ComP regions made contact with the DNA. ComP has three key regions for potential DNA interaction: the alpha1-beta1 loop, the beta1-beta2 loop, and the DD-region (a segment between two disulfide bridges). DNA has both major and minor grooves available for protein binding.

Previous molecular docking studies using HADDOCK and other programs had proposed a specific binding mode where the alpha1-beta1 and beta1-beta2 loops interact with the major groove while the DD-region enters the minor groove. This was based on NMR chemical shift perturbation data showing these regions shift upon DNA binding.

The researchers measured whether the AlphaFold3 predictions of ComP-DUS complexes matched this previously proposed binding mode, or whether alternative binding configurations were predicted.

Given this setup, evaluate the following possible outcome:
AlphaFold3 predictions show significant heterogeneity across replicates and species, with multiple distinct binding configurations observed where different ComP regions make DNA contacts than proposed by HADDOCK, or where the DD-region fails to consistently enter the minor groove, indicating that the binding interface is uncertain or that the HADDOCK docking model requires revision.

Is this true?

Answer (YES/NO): NO